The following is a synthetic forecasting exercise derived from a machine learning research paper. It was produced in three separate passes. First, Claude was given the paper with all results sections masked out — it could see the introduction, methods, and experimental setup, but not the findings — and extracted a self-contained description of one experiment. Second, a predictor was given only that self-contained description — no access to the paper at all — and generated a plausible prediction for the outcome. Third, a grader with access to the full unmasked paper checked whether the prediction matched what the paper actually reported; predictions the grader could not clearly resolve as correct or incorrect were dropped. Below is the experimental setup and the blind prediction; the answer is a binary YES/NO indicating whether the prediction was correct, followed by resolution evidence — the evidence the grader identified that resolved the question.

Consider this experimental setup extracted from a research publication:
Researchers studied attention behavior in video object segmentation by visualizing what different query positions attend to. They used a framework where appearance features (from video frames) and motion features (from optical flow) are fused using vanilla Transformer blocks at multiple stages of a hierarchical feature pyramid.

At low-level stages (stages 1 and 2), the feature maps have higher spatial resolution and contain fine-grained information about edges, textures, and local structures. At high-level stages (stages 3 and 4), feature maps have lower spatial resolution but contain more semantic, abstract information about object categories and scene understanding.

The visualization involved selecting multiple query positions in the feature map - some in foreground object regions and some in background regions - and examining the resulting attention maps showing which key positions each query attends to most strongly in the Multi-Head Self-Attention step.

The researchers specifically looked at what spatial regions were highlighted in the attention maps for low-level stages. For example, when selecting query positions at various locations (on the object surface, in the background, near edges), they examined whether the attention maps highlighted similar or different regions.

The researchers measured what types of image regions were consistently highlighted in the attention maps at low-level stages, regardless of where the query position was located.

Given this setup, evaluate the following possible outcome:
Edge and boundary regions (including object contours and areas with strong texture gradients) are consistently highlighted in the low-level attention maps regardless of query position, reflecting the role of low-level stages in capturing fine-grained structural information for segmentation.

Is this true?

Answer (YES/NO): NO